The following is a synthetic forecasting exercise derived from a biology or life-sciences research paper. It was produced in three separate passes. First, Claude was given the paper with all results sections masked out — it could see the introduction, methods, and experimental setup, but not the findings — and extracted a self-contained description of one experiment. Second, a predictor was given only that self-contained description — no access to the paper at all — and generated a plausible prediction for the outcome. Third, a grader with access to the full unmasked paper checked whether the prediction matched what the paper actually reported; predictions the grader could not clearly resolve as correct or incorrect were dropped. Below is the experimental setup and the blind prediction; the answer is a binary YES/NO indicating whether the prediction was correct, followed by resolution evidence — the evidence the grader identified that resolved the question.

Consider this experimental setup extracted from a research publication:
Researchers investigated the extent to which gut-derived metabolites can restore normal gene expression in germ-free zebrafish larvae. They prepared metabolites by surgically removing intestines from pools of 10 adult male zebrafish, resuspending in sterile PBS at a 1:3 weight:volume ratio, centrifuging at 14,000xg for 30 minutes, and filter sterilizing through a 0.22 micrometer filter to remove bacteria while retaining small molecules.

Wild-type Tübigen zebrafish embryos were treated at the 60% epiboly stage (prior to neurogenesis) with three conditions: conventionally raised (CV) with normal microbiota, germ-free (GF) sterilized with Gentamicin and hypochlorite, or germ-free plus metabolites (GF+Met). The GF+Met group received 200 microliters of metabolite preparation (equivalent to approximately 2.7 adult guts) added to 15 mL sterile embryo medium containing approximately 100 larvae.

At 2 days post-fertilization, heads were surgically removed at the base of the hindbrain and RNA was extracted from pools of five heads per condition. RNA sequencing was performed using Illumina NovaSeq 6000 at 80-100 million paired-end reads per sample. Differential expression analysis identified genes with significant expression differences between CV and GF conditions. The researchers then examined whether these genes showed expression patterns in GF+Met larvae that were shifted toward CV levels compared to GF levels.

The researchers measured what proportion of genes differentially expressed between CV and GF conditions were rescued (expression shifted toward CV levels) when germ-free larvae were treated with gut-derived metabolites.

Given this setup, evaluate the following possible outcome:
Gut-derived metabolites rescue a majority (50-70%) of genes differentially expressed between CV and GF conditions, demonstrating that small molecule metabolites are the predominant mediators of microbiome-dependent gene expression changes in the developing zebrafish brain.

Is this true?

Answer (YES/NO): NO